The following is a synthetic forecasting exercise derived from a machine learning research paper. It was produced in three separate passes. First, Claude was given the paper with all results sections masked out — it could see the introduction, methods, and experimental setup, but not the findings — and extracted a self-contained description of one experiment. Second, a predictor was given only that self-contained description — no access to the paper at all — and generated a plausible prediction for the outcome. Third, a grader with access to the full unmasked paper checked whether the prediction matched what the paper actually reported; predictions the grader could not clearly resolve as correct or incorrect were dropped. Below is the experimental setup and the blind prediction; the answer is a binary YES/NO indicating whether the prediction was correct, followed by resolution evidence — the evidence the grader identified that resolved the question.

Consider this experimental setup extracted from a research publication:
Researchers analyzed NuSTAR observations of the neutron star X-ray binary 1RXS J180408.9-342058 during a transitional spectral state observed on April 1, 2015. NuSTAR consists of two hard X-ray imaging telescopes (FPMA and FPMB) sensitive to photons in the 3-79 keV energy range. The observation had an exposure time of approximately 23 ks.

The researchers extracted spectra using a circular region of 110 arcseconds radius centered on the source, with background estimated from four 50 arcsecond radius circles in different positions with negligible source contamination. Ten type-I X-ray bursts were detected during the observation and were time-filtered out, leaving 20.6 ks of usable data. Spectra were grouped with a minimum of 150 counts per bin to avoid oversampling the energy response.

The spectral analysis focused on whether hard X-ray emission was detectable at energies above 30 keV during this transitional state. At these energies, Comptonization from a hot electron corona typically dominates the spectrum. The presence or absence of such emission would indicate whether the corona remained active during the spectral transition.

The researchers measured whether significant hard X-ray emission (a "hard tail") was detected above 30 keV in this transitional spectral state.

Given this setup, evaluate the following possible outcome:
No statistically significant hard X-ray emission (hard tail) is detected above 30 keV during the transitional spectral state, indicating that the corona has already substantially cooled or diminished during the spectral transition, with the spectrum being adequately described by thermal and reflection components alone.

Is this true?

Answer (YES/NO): NO